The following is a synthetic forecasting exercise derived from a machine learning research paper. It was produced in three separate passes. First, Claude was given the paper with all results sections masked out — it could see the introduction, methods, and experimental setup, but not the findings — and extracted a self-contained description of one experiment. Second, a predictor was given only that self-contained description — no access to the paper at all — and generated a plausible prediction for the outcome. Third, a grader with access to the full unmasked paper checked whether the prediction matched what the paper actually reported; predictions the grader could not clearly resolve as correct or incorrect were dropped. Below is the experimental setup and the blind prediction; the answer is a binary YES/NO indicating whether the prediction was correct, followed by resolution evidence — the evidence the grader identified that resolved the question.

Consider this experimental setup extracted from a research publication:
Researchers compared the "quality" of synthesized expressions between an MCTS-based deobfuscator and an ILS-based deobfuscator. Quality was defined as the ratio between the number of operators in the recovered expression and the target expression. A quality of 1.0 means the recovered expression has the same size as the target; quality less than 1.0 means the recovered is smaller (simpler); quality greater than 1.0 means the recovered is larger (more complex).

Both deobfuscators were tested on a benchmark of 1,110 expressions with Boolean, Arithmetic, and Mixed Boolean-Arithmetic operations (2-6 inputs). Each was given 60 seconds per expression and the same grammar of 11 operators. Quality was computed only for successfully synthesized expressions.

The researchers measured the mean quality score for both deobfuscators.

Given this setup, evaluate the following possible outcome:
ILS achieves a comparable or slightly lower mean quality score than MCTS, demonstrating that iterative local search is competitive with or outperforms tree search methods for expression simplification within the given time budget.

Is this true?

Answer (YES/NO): NO